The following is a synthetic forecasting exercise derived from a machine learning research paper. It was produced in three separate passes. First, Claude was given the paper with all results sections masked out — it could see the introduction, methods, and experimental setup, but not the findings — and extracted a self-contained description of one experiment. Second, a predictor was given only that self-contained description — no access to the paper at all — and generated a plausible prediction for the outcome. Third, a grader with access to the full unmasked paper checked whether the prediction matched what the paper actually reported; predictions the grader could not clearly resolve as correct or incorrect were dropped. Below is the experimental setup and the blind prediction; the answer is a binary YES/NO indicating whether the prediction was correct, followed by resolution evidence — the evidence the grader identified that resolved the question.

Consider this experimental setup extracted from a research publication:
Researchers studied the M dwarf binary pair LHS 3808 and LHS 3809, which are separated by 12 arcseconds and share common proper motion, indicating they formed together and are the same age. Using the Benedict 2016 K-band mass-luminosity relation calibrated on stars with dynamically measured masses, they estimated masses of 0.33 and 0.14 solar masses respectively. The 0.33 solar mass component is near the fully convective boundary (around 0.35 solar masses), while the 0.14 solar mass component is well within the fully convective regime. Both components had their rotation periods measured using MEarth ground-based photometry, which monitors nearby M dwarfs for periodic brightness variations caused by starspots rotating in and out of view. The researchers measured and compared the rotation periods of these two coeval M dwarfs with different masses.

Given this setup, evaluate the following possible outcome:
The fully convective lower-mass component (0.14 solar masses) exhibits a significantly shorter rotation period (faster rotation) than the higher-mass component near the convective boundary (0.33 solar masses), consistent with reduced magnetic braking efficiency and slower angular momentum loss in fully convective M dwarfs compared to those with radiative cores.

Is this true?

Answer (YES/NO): NO